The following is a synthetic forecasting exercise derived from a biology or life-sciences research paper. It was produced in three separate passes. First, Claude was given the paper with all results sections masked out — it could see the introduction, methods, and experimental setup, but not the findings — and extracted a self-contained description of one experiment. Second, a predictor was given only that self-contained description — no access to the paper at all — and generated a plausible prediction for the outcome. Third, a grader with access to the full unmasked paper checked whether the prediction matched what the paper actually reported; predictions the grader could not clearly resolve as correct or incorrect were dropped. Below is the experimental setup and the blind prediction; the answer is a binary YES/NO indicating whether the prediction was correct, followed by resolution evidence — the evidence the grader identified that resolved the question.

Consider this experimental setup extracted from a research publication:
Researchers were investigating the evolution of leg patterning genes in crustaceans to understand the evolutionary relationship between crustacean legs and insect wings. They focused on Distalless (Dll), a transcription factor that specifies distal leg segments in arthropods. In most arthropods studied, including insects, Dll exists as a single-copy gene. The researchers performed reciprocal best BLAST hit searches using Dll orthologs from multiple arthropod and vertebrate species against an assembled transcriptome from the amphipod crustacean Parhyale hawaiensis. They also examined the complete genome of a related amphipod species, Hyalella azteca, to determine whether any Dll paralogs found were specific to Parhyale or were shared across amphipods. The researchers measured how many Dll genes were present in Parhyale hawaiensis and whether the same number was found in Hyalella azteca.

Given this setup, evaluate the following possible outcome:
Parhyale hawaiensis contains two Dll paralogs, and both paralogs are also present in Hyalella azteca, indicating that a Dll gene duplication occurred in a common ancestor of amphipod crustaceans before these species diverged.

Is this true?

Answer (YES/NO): NO